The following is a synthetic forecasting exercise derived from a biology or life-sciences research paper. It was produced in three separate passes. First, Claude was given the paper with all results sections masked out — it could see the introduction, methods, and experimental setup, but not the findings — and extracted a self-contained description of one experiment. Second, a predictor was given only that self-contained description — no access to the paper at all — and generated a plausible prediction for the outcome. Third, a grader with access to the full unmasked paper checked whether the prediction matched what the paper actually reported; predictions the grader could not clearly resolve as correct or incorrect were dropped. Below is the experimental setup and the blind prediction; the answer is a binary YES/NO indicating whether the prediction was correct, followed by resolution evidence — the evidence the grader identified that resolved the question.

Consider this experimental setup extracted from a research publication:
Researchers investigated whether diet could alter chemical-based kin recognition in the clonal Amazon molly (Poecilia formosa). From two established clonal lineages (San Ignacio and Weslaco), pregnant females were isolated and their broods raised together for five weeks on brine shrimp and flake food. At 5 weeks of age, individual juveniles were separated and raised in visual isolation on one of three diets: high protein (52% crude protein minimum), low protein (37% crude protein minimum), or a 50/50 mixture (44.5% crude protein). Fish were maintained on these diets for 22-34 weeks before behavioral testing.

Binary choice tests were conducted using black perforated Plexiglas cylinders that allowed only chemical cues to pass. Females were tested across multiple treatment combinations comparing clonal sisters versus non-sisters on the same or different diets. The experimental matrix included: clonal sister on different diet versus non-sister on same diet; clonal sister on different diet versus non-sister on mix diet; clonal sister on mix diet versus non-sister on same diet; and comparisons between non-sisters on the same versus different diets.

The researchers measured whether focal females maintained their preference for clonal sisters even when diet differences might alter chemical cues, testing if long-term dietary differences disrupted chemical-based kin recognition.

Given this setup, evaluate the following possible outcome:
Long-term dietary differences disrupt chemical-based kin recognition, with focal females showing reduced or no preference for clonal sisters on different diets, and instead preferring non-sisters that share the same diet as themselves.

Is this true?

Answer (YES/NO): NO